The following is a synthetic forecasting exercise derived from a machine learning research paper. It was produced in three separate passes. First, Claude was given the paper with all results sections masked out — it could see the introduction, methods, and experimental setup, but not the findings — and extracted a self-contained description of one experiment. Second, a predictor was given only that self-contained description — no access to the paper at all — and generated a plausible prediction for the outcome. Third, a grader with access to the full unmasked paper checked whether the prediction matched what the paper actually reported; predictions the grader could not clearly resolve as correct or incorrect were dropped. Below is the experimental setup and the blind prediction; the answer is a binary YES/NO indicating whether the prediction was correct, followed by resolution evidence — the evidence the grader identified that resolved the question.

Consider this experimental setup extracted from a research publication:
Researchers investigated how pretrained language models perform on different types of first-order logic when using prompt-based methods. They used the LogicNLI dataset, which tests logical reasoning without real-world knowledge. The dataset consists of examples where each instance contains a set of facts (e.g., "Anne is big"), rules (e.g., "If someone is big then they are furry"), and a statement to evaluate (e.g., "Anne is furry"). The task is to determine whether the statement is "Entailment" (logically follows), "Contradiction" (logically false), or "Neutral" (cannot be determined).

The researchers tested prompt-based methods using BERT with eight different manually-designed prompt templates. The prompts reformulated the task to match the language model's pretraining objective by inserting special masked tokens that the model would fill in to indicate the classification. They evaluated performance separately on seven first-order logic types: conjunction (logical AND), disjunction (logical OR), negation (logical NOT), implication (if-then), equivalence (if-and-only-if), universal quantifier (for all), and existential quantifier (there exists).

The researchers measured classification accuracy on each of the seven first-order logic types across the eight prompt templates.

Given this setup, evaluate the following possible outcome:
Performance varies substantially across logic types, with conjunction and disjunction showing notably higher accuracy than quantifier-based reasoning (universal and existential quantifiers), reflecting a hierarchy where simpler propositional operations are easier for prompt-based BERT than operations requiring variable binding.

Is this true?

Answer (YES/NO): NO